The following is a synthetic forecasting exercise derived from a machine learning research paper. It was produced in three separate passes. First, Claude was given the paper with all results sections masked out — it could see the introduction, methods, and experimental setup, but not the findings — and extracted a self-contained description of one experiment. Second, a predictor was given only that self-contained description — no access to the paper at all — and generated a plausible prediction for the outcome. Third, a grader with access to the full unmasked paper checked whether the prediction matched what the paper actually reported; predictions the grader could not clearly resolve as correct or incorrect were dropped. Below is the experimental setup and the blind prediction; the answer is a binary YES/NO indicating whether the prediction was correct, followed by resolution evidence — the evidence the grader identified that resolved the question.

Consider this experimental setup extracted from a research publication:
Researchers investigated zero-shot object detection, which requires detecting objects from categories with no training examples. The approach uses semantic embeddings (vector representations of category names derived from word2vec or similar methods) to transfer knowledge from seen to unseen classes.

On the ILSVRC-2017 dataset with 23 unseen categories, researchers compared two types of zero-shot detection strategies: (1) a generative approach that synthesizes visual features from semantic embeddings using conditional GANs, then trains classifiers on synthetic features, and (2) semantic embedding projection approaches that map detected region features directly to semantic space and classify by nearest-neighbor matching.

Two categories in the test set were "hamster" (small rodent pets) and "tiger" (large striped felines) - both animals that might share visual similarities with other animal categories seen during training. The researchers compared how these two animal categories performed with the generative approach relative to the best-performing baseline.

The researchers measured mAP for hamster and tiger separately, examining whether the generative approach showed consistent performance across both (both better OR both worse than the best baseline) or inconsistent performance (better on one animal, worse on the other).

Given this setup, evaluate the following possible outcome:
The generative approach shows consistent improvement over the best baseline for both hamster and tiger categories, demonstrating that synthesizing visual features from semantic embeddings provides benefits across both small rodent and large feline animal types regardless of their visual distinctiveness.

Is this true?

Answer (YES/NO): NO